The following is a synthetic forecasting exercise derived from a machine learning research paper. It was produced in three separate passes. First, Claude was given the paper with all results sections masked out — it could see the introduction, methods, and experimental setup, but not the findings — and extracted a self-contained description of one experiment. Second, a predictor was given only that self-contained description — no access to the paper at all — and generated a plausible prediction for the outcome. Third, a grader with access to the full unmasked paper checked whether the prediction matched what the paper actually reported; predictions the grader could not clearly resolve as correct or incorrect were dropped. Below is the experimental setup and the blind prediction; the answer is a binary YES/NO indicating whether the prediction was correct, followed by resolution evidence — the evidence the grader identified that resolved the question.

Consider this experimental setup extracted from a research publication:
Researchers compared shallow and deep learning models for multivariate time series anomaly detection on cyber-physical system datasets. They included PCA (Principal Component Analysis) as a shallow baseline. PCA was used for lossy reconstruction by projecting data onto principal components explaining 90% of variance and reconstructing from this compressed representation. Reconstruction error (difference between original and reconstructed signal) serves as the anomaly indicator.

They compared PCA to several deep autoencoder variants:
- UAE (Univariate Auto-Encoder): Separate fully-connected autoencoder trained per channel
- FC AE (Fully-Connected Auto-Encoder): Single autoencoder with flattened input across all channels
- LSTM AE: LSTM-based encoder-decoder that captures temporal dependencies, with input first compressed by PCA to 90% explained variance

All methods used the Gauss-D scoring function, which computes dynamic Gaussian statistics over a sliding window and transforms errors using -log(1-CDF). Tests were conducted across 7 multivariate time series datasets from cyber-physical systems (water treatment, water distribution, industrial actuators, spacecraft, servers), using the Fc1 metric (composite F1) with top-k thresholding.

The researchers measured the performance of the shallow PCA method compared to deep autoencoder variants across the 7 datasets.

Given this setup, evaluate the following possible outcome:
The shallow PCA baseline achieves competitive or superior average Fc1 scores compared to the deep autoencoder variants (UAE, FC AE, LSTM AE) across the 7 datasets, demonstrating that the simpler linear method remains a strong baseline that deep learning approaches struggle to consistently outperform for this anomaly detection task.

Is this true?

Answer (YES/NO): NO